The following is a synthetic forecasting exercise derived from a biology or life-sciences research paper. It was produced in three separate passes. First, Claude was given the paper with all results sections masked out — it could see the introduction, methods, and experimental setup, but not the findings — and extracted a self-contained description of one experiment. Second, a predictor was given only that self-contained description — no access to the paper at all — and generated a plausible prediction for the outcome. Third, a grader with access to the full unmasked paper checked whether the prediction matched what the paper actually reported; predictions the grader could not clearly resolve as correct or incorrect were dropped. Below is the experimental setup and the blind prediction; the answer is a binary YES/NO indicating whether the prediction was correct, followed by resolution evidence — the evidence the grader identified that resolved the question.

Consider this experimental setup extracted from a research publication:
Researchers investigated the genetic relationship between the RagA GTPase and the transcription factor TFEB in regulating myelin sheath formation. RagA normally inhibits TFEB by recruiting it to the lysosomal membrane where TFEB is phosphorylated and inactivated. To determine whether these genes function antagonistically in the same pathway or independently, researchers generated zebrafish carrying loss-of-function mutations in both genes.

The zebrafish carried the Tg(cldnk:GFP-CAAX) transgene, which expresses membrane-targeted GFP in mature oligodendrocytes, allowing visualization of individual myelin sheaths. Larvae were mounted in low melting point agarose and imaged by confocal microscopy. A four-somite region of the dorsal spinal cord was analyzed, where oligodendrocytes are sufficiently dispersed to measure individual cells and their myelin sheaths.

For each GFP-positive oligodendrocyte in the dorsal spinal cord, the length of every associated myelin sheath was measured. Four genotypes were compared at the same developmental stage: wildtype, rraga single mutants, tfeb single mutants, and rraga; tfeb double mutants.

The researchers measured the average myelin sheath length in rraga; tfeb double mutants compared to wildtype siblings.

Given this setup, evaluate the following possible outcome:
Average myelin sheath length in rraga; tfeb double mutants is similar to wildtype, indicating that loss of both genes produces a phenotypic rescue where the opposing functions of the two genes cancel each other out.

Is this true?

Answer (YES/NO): YES